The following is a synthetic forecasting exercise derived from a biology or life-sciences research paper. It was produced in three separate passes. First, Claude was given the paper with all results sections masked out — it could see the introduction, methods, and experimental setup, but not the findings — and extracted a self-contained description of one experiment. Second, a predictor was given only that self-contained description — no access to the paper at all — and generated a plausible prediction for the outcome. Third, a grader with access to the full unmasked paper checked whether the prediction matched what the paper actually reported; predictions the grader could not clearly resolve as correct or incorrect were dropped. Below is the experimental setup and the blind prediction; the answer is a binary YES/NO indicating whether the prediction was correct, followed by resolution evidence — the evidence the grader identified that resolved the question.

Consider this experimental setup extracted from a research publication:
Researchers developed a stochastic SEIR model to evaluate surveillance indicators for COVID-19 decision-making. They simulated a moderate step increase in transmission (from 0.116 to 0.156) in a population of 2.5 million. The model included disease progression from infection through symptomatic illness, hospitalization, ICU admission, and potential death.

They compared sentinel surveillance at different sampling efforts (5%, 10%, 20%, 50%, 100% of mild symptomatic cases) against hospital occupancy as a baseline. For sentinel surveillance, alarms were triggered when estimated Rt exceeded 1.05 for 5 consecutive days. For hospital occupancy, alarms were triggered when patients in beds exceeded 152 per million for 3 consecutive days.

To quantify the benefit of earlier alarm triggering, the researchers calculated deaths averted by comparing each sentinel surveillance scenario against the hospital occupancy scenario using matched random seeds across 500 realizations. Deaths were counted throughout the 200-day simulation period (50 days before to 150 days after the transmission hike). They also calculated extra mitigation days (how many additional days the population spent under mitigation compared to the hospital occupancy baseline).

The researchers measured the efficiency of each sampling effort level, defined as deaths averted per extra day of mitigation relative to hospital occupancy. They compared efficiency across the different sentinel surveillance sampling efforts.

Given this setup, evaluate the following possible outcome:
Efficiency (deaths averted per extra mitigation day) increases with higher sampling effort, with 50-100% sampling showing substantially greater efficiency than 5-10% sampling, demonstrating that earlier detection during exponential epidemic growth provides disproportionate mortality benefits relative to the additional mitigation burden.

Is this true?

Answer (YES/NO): NO